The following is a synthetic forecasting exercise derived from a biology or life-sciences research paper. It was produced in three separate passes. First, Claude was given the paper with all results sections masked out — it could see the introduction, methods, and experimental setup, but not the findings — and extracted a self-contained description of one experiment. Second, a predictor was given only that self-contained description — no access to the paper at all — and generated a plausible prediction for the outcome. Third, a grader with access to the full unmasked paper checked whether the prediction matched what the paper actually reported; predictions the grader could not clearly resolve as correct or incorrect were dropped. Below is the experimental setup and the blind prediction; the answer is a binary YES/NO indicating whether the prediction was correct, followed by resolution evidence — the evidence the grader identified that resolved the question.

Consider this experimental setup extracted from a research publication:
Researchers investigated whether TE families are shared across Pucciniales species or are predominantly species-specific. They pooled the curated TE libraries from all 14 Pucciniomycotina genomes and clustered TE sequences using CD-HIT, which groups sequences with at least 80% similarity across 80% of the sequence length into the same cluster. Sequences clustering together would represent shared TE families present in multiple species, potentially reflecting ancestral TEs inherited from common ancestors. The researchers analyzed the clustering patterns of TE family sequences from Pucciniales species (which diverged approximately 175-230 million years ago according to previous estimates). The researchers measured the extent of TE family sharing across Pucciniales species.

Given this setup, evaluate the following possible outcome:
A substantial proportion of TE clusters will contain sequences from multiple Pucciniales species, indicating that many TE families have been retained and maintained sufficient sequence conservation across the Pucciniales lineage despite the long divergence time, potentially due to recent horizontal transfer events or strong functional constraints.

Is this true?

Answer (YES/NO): NO